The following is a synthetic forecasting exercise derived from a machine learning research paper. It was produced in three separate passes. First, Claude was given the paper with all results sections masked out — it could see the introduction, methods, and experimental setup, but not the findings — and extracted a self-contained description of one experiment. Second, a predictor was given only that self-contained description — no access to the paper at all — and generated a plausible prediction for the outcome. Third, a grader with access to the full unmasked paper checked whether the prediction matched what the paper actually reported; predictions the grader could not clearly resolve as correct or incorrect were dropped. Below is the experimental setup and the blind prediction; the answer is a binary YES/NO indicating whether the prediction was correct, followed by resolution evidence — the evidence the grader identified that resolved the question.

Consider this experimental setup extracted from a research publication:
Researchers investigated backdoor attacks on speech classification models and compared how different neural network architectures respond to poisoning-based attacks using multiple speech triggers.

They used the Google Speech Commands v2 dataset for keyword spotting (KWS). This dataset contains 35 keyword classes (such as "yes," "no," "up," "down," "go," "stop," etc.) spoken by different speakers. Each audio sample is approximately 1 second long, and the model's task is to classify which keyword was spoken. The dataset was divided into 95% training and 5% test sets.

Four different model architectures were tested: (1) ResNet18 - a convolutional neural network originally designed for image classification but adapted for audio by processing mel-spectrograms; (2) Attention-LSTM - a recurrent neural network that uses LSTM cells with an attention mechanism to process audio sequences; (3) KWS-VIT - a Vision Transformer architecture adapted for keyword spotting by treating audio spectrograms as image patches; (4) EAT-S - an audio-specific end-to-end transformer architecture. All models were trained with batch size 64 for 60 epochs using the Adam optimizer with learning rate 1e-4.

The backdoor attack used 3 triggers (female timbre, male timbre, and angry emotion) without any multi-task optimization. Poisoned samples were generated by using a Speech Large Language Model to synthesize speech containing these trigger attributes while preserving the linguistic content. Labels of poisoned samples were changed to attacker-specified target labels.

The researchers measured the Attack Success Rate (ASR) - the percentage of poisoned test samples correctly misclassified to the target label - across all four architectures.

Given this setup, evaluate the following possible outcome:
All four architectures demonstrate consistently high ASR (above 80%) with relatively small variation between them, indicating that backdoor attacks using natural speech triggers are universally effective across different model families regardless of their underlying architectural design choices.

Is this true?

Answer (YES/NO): YES